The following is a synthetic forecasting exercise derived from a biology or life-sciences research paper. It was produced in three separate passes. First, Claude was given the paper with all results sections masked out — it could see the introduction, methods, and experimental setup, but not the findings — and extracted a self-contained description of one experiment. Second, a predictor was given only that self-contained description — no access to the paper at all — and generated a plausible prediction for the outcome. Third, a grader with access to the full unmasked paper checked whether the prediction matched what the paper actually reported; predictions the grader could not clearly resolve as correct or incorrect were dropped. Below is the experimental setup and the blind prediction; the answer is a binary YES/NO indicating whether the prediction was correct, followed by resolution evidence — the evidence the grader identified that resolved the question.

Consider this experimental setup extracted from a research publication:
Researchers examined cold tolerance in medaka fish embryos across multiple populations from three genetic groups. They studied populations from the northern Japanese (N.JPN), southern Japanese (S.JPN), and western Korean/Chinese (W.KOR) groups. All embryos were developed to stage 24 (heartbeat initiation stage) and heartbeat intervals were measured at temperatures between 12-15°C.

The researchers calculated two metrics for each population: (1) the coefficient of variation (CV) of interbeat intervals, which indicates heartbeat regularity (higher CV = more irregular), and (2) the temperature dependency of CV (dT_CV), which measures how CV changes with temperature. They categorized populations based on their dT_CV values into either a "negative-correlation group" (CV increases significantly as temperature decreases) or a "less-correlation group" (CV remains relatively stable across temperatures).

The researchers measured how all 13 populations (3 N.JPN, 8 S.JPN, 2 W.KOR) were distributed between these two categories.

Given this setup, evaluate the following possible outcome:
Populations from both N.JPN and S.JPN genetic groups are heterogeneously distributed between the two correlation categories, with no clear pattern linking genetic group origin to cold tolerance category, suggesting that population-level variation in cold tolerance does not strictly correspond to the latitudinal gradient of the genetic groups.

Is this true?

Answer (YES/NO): NO